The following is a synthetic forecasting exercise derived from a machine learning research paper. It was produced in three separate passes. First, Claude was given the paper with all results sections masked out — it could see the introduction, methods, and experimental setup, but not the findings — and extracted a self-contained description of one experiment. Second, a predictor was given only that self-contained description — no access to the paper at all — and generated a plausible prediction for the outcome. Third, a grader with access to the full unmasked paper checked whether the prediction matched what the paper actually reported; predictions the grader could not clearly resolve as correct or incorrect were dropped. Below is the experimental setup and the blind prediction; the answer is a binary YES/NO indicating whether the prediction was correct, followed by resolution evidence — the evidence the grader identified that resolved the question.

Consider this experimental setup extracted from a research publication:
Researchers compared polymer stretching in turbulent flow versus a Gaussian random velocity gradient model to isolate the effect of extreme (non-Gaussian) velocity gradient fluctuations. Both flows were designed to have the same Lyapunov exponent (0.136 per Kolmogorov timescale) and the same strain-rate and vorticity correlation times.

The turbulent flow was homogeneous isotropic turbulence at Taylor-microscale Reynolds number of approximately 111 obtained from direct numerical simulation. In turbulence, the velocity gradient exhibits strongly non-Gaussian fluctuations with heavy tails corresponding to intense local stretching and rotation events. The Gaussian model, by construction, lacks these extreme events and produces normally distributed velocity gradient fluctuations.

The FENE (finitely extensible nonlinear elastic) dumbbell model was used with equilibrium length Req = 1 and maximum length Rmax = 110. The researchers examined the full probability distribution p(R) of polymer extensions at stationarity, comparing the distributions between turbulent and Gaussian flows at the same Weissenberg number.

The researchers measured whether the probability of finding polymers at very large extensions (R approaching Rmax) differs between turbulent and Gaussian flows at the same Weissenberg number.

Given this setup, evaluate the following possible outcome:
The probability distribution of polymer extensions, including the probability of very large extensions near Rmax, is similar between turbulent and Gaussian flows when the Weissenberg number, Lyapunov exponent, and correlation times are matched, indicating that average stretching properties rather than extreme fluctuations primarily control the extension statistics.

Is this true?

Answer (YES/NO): NO